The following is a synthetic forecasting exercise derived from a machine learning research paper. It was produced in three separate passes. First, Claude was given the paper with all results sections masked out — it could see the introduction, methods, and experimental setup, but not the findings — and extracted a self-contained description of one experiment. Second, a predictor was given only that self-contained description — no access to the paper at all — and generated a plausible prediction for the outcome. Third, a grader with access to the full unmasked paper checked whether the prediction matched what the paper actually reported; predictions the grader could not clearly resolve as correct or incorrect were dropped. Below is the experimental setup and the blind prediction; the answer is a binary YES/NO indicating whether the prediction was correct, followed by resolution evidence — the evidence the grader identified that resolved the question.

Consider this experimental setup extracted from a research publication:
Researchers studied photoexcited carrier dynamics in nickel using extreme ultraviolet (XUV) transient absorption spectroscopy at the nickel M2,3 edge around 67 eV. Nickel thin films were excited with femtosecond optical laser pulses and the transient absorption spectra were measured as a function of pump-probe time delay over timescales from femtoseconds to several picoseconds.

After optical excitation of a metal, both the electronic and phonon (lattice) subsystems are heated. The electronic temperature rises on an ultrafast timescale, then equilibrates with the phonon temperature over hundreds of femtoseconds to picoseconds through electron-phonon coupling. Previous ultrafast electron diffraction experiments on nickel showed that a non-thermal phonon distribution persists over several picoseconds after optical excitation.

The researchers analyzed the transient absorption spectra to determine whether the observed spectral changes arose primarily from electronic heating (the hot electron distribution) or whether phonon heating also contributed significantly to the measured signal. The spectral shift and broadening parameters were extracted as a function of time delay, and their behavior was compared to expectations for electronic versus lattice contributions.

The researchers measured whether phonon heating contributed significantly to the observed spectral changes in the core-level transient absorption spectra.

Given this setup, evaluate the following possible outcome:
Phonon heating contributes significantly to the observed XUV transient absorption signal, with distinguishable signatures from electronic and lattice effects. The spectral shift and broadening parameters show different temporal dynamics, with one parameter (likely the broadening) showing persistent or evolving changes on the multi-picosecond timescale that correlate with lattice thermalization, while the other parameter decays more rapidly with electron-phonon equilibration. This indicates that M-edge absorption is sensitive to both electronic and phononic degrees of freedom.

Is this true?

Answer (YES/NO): NO